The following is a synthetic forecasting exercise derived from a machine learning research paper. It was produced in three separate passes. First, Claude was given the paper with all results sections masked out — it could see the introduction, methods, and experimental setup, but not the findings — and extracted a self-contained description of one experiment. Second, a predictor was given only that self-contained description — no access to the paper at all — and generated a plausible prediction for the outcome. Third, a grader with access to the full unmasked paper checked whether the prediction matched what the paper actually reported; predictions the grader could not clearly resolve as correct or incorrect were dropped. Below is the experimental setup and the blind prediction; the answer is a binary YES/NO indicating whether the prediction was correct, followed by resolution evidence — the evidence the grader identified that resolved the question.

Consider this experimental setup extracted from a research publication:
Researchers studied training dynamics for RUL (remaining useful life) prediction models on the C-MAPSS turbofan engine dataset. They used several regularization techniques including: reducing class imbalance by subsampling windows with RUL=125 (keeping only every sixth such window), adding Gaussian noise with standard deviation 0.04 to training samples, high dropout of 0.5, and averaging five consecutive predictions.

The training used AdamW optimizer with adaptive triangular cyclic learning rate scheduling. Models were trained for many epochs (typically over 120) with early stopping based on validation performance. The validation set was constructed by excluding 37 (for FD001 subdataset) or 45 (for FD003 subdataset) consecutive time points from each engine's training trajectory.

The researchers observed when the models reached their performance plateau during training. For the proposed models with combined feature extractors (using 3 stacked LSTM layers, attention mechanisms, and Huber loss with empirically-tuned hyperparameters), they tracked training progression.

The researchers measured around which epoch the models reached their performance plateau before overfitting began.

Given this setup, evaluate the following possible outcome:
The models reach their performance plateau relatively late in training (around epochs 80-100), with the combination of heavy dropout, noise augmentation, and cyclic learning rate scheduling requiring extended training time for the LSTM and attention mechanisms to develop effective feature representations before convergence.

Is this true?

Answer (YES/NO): NO